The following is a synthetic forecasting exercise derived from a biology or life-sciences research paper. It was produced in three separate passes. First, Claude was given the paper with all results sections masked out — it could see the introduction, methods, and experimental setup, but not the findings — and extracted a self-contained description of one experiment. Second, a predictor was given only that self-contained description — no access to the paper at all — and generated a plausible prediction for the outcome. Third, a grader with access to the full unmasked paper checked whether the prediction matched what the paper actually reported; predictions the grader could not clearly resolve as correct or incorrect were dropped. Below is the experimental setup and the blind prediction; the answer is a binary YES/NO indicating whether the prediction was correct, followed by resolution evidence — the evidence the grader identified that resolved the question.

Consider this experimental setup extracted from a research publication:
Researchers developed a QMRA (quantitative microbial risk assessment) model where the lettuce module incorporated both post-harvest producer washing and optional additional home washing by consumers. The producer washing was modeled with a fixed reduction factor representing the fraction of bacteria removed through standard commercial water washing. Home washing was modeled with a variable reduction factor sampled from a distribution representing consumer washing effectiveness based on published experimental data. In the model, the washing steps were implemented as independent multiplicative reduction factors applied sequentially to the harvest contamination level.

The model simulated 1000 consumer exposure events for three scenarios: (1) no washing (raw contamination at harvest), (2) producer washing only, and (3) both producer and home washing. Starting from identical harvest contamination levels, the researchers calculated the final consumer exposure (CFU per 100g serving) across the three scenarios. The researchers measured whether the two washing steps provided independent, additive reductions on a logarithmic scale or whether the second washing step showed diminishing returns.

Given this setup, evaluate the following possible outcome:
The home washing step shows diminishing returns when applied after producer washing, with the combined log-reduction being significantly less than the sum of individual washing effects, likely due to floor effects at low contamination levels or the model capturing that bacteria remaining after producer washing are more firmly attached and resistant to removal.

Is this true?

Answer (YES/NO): NO